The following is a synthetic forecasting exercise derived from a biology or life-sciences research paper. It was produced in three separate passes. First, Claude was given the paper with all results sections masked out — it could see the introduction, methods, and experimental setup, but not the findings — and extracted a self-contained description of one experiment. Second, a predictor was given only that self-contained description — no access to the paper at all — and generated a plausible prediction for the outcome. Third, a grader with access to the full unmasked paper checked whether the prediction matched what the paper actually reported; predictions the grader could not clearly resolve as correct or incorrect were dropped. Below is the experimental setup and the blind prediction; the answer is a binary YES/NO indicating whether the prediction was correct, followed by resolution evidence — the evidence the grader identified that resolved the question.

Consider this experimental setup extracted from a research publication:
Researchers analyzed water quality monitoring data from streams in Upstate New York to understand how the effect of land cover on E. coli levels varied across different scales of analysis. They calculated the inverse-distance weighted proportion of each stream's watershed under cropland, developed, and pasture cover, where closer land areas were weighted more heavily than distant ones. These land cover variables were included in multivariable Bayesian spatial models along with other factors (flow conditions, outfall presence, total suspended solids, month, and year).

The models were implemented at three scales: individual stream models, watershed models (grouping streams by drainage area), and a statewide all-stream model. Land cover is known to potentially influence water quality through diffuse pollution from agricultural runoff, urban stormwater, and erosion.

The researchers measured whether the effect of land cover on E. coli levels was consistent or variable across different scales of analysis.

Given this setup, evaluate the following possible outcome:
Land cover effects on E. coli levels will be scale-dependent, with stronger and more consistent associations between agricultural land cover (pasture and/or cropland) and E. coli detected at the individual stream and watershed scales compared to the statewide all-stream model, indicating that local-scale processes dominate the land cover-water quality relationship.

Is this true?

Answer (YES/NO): NO